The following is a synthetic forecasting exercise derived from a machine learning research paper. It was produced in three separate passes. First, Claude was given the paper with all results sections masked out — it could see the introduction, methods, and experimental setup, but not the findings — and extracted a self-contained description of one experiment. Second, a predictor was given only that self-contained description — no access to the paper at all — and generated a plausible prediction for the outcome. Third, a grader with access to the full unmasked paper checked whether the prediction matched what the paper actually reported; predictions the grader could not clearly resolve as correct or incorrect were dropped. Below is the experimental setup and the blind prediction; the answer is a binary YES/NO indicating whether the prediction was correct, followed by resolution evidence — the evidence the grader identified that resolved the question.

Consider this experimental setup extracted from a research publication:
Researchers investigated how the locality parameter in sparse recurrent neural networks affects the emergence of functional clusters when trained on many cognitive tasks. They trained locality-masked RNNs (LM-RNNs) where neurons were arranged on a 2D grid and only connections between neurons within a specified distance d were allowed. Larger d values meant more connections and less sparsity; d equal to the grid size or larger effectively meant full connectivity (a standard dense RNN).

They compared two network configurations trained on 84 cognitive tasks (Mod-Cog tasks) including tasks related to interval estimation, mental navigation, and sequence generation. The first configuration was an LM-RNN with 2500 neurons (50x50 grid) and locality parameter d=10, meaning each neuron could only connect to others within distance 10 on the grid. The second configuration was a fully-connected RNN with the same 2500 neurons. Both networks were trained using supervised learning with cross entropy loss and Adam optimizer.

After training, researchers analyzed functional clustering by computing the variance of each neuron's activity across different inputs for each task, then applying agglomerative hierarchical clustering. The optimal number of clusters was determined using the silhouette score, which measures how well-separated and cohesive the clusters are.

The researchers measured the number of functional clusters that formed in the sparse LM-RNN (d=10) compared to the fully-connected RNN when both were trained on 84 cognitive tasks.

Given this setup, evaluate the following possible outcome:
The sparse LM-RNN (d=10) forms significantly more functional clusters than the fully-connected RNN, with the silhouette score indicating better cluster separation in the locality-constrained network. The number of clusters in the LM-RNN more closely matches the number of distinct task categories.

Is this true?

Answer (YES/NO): NO